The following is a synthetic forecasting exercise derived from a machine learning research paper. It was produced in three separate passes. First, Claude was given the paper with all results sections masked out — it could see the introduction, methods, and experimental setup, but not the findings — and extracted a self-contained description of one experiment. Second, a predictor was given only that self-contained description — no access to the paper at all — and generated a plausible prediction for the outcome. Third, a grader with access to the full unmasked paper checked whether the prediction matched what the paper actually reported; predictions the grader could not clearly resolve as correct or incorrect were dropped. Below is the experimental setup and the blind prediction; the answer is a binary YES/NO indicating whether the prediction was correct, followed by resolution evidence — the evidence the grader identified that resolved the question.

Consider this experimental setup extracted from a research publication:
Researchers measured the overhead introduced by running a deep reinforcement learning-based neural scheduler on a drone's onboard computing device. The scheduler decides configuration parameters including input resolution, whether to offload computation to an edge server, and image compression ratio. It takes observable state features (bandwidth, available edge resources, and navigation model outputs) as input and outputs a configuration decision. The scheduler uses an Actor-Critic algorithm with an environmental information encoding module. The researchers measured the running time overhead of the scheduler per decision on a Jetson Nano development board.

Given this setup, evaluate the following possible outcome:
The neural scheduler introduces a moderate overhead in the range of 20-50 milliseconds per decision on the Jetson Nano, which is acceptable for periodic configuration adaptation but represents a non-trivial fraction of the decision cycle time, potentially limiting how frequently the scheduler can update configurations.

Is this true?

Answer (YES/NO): NO